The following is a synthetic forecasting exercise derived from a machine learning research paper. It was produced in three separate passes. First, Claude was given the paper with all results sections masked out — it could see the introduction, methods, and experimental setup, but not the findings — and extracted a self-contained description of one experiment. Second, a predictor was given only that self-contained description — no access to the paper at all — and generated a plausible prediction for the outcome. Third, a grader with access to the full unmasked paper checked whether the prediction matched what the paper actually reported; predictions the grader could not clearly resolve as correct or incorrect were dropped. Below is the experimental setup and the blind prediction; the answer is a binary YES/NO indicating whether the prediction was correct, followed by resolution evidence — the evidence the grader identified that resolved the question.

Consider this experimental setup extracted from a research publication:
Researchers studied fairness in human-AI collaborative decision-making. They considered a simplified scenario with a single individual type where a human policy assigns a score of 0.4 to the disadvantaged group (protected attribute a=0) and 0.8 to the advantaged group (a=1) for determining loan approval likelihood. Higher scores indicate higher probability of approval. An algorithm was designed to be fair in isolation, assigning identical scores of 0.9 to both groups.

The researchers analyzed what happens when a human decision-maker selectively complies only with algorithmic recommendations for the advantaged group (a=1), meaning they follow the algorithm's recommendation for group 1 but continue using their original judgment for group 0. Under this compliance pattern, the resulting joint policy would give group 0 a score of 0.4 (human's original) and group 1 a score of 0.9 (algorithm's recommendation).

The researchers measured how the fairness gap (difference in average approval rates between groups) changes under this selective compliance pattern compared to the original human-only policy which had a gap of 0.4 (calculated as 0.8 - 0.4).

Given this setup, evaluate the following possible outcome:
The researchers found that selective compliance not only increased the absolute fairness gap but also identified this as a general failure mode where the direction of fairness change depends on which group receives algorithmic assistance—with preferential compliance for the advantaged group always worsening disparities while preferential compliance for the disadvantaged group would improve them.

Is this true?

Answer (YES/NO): NO